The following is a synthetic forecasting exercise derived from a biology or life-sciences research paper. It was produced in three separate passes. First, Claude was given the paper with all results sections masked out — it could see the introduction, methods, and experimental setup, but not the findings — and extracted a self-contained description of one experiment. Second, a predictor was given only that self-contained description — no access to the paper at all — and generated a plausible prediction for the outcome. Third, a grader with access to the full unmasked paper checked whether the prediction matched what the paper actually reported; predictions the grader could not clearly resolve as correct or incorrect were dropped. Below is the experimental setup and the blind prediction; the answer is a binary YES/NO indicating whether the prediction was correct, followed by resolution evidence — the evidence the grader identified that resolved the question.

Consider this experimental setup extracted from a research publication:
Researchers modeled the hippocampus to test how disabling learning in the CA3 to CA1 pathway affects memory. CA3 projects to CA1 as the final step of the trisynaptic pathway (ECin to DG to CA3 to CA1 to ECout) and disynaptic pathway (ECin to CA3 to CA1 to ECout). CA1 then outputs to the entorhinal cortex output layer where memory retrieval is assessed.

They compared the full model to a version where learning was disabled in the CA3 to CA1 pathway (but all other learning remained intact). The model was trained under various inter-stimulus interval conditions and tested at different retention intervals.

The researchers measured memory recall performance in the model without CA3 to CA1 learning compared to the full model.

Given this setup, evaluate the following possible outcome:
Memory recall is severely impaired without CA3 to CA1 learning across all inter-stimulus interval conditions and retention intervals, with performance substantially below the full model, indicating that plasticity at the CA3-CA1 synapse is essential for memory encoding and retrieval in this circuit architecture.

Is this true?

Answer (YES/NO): YES